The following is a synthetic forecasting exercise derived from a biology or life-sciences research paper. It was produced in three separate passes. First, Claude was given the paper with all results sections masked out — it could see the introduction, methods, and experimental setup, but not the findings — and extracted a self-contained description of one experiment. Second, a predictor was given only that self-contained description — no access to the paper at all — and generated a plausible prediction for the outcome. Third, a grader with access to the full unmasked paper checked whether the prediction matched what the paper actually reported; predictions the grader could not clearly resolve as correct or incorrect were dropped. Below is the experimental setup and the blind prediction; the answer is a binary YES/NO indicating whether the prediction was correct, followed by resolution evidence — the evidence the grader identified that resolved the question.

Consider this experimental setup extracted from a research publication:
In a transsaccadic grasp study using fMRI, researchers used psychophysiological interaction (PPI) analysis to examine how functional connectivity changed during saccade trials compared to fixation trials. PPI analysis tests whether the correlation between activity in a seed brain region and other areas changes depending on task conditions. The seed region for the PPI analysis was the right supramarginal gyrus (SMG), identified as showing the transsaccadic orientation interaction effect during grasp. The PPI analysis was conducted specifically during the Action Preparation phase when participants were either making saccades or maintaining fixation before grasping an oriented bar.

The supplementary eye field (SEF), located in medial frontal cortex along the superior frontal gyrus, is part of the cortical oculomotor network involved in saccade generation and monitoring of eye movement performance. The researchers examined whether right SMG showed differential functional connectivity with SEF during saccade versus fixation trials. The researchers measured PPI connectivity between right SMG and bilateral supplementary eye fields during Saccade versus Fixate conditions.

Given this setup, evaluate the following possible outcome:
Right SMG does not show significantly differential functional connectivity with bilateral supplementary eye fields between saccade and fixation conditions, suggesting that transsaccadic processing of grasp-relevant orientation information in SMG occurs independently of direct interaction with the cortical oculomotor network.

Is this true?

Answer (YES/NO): NO